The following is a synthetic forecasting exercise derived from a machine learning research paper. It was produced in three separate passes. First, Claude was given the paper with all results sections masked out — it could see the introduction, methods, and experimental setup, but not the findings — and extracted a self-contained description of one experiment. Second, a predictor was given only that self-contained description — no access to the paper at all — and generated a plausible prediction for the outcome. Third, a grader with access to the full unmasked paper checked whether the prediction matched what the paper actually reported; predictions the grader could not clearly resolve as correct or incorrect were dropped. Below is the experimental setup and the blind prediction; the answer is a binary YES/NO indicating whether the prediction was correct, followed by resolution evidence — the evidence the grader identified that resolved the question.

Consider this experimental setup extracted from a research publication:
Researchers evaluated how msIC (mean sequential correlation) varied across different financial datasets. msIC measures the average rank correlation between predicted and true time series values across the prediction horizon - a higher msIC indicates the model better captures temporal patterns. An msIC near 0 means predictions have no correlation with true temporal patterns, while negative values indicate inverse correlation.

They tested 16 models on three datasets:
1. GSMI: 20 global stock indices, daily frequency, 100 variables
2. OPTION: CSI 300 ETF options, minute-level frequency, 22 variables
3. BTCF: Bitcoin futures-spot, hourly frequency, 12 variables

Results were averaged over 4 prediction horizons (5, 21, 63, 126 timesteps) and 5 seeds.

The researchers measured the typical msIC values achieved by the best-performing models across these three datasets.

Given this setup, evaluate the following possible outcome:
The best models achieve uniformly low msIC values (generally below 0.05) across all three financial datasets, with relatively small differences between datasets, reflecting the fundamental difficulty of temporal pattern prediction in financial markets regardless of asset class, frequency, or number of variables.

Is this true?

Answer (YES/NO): NO